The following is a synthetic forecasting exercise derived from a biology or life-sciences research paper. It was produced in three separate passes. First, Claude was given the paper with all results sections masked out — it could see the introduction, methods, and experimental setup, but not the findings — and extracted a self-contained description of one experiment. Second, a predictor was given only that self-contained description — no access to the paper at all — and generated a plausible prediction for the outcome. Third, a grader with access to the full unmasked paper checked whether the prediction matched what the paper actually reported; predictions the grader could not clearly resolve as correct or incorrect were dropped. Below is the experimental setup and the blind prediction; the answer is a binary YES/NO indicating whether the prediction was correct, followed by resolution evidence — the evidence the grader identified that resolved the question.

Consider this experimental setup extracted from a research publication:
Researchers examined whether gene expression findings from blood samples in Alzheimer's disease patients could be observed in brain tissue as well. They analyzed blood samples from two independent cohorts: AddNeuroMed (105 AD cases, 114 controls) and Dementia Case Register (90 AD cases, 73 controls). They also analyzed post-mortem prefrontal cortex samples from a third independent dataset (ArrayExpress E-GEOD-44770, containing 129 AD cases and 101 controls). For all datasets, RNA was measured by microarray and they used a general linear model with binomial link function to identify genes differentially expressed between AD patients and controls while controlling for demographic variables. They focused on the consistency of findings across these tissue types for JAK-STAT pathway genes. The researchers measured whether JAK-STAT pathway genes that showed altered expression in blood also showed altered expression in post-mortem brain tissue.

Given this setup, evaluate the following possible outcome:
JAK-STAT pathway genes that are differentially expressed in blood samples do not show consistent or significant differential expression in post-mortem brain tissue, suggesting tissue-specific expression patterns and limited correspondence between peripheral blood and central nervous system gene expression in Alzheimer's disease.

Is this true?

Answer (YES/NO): NO